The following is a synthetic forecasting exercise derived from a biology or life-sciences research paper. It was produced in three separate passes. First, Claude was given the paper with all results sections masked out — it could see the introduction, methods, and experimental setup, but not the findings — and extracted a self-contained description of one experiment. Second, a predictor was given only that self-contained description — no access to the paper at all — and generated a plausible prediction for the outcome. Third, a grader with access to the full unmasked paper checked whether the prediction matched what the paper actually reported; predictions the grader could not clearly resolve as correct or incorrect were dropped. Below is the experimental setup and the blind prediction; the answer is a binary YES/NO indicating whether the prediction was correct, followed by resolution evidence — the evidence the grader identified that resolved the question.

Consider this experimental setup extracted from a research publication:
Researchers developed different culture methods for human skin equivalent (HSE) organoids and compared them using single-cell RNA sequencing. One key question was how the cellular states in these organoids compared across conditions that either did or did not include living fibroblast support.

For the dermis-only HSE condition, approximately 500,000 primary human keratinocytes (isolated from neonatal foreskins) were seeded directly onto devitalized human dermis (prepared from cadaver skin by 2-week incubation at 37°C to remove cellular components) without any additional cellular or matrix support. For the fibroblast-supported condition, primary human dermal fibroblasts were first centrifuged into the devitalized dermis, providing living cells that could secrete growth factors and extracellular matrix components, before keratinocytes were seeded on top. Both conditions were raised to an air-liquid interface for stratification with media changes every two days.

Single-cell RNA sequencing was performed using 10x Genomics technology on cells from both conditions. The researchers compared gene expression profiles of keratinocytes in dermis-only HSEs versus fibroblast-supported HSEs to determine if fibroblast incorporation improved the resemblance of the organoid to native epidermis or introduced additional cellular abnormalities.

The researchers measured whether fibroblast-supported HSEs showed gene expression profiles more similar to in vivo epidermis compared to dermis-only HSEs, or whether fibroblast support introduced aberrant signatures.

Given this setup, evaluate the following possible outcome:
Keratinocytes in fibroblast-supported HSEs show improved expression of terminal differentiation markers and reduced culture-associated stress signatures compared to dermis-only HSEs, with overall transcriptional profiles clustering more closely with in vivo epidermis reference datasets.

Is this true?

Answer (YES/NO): NO